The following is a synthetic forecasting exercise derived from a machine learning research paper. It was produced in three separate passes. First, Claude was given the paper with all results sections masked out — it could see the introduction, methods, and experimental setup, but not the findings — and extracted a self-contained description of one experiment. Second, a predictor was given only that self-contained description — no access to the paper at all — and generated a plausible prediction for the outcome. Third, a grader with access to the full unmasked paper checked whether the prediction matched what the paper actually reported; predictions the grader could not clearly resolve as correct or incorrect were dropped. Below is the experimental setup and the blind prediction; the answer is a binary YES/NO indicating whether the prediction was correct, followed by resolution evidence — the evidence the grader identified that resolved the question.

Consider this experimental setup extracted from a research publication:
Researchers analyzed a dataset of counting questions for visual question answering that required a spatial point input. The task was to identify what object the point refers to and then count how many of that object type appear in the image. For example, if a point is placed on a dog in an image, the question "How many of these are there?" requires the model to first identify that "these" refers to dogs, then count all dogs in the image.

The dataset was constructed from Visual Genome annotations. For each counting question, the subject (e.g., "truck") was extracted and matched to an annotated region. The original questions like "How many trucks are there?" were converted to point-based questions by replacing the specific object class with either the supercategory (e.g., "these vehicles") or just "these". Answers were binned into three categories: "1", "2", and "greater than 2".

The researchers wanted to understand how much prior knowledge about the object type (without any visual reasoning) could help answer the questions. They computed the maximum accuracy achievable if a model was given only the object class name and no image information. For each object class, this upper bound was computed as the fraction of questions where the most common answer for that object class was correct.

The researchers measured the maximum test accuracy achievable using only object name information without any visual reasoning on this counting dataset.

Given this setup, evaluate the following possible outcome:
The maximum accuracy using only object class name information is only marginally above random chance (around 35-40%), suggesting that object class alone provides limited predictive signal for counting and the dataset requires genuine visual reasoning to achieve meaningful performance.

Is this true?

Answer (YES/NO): NO